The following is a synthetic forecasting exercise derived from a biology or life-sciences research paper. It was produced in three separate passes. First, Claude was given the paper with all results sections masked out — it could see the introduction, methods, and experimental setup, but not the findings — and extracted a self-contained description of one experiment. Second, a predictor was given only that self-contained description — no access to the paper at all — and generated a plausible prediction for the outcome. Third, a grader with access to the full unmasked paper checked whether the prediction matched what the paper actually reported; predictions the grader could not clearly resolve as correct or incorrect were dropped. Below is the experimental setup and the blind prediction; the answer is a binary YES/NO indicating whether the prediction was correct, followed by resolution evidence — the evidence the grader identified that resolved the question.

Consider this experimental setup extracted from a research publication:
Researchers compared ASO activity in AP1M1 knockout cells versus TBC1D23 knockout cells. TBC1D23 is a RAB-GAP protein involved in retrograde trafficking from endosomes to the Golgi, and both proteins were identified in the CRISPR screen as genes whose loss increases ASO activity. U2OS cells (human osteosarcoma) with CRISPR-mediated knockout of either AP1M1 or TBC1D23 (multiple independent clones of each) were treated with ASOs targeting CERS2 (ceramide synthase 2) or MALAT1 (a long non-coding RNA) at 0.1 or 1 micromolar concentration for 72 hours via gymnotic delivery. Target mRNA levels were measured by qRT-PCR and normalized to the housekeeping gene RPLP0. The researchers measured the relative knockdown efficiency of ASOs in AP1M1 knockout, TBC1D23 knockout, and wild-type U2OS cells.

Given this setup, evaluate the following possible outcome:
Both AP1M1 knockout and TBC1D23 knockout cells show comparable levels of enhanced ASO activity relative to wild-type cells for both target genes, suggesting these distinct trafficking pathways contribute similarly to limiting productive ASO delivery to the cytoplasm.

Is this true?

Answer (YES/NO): NO